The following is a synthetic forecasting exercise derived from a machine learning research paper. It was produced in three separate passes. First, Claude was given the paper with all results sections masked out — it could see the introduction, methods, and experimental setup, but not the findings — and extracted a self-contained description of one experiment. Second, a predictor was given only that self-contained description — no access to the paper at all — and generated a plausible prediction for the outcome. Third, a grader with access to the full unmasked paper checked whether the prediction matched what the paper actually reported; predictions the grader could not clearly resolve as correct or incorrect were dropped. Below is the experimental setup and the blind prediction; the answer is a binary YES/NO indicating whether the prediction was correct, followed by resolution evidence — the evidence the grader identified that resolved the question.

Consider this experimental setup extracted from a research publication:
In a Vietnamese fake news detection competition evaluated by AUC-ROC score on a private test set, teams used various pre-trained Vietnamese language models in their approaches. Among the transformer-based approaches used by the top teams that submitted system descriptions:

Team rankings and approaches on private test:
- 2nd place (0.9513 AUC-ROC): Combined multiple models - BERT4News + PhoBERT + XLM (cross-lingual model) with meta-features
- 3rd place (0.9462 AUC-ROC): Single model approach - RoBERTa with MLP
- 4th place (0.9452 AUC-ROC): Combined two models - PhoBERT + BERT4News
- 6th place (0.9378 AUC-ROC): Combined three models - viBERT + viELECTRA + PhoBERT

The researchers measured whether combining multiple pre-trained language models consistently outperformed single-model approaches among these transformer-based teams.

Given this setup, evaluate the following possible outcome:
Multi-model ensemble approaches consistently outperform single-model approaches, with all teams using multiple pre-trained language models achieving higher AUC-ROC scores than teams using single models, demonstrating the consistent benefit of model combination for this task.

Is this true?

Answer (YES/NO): NO